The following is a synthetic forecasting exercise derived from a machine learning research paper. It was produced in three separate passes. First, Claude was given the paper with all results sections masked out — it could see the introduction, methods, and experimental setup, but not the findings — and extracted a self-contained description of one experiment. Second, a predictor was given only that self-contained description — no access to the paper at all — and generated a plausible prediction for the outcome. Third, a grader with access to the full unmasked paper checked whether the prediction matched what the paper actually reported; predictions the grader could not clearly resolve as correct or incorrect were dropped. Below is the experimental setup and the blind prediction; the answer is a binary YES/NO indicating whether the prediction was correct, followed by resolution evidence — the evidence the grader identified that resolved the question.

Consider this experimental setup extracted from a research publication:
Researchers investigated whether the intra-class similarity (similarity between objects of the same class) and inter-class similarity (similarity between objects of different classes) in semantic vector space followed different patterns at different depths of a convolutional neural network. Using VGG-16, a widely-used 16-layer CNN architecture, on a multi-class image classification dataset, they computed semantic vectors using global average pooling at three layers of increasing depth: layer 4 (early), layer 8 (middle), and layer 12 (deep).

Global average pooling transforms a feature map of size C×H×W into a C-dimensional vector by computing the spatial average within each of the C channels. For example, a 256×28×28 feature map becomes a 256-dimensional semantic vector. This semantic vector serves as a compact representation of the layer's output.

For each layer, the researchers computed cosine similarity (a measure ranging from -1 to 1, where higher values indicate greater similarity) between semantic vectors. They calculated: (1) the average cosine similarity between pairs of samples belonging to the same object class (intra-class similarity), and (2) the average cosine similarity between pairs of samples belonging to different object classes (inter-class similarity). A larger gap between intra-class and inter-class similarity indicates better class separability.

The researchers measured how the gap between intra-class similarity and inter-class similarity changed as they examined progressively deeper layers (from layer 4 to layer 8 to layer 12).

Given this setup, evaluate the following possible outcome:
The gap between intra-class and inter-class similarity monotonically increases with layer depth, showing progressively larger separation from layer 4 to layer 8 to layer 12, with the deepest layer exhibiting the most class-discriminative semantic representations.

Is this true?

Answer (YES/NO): YES